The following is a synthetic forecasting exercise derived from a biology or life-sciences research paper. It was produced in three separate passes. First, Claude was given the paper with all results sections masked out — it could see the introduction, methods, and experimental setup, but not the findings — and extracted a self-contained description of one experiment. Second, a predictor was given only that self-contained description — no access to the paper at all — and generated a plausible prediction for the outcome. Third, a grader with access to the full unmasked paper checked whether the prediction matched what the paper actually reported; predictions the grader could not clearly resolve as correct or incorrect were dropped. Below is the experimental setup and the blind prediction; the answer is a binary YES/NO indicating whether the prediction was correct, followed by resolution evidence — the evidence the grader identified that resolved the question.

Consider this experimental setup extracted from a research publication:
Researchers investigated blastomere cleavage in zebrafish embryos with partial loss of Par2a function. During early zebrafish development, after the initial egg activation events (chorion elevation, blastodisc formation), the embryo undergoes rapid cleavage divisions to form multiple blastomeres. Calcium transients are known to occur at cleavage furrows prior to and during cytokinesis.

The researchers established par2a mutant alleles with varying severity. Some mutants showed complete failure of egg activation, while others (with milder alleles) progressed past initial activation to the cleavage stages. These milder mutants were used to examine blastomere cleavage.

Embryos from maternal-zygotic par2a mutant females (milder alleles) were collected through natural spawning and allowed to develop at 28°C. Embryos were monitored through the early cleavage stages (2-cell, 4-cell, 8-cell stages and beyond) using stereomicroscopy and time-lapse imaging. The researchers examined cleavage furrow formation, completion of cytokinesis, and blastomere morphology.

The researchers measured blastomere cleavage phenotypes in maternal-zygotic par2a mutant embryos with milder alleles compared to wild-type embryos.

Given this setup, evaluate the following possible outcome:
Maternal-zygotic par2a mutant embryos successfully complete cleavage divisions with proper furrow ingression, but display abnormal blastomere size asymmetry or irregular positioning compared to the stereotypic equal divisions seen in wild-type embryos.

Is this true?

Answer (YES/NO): YES